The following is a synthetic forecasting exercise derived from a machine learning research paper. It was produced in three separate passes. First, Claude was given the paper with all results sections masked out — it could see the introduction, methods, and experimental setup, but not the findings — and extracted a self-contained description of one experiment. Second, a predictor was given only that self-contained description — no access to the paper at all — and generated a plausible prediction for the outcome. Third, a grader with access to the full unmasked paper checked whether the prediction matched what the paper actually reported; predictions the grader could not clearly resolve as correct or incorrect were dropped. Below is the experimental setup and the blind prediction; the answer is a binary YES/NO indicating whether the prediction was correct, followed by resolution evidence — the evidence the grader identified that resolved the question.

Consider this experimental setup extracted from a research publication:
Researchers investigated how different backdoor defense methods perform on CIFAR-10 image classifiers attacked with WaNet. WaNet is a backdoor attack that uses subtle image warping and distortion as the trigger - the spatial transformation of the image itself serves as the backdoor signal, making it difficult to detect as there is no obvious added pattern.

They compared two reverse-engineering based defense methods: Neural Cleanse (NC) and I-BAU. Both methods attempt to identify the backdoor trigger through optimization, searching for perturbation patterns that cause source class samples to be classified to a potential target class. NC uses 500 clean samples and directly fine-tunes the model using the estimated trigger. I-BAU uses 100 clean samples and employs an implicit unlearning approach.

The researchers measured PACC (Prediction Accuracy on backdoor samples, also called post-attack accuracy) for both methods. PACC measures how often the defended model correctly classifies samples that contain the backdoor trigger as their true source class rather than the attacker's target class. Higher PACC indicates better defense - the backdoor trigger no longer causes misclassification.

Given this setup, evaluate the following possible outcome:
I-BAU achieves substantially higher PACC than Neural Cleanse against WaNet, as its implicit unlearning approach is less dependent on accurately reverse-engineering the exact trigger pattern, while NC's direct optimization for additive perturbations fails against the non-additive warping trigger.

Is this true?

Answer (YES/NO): YES